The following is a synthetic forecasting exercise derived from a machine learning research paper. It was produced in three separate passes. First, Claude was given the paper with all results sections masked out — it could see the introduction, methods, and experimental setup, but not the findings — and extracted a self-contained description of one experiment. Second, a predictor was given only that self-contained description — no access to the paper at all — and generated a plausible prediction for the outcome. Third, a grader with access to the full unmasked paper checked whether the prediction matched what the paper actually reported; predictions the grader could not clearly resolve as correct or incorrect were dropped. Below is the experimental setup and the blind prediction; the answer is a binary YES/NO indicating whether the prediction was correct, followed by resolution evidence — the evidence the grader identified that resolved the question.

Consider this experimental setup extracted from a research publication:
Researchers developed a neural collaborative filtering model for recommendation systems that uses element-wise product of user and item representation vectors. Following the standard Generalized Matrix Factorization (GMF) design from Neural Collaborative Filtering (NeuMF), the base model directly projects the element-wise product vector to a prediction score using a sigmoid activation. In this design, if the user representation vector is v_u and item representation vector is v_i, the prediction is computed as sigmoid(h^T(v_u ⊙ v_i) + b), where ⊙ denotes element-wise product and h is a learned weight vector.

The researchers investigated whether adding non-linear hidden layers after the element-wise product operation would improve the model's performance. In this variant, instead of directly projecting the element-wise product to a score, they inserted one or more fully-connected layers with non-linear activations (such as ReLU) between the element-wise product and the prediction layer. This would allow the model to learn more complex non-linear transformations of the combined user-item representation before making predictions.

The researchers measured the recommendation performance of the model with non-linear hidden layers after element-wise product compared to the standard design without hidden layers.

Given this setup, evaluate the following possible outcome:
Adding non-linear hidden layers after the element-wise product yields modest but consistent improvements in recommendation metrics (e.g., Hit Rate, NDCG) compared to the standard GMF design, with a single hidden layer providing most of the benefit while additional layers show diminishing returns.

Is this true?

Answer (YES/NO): NO